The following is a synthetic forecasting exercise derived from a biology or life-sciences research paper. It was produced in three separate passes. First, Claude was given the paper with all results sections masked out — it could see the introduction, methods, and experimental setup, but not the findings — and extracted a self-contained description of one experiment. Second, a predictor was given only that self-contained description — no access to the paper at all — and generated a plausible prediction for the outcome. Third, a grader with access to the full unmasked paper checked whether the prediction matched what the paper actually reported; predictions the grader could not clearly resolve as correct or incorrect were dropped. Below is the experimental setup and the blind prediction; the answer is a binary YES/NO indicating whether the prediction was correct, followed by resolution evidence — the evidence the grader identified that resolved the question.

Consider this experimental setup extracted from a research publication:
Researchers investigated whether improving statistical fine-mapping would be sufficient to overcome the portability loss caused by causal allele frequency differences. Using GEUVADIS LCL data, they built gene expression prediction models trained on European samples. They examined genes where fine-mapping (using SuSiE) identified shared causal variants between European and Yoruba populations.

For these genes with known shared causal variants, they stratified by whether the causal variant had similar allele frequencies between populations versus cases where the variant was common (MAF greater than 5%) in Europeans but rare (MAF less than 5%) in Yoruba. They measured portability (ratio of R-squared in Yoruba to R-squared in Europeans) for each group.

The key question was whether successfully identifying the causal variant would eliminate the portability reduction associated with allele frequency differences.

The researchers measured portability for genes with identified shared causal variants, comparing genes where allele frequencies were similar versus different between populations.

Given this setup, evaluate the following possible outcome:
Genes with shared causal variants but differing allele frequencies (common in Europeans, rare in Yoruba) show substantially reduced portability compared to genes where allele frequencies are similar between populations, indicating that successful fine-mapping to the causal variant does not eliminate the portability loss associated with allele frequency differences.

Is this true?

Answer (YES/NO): YES